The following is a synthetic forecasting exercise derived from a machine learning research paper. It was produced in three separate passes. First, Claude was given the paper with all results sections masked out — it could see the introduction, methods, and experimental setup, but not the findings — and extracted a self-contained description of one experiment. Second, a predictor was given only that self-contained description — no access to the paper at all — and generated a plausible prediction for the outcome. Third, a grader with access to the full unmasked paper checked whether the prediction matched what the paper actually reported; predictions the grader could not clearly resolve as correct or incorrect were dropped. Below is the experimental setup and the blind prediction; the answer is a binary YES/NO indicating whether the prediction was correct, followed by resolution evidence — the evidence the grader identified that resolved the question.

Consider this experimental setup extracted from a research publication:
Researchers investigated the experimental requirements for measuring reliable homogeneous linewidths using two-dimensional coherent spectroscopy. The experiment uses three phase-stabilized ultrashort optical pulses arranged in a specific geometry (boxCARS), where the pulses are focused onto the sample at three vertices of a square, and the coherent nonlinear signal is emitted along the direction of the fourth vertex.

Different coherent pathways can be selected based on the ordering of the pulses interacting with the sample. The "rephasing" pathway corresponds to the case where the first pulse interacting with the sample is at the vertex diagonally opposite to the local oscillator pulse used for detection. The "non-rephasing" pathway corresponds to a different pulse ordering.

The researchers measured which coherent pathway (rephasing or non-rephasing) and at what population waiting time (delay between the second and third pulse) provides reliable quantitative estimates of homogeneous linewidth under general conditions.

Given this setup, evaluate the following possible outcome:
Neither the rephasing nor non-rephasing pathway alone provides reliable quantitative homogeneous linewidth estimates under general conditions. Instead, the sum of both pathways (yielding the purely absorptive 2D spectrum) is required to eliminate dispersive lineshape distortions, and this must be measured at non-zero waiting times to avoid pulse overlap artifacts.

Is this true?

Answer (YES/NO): NO